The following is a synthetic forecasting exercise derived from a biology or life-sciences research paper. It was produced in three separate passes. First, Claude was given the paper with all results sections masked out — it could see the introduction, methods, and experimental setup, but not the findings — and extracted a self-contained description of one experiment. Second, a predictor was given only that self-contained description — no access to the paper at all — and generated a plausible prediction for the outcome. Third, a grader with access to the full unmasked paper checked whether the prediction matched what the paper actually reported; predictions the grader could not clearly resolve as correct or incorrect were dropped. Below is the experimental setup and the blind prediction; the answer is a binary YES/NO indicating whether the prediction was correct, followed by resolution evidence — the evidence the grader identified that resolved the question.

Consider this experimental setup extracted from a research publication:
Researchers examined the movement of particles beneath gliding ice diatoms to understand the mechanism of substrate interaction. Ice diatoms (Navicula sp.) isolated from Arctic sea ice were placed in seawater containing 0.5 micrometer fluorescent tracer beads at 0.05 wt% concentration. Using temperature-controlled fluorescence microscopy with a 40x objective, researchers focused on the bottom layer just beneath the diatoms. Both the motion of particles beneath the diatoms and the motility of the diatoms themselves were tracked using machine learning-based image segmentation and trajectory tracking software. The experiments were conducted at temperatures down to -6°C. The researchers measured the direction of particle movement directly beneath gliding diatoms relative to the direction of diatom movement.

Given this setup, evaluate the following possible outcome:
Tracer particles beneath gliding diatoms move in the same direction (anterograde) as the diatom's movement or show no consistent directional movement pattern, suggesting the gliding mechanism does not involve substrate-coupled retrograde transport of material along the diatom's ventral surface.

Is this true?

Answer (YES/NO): NO